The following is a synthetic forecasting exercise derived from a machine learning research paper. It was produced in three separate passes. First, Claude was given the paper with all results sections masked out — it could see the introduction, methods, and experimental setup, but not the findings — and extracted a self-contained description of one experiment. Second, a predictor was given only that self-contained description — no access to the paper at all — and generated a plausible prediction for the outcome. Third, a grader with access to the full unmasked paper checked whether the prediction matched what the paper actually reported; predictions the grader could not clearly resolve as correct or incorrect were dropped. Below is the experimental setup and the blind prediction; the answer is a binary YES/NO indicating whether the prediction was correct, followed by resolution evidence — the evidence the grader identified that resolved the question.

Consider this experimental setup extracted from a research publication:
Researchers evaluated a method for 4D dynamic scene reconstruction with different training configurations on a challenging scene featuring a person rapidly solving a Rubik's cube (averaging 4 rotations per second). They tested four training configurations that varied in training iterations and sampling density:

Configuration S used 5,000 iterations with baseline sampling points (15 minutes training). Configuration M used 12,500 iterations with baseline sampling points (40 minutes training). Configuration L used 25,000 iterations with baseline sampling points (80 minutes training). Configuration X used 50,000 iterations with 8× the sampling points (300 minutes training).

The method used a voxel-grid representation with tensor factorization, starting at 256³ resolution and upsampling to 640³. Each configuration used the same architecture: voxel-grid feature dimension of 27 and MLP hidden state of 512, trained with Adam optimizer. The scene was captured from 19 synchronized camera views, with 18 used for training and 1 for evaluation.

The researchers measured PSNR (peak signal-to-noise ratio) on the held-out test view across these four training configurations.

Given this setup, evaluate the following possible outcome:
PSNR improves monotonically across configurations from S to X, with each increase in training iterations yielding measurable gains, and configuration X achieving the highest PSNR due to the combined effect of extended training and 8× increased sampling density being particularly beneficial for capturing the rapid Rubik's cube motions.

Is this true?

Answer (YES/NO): YES